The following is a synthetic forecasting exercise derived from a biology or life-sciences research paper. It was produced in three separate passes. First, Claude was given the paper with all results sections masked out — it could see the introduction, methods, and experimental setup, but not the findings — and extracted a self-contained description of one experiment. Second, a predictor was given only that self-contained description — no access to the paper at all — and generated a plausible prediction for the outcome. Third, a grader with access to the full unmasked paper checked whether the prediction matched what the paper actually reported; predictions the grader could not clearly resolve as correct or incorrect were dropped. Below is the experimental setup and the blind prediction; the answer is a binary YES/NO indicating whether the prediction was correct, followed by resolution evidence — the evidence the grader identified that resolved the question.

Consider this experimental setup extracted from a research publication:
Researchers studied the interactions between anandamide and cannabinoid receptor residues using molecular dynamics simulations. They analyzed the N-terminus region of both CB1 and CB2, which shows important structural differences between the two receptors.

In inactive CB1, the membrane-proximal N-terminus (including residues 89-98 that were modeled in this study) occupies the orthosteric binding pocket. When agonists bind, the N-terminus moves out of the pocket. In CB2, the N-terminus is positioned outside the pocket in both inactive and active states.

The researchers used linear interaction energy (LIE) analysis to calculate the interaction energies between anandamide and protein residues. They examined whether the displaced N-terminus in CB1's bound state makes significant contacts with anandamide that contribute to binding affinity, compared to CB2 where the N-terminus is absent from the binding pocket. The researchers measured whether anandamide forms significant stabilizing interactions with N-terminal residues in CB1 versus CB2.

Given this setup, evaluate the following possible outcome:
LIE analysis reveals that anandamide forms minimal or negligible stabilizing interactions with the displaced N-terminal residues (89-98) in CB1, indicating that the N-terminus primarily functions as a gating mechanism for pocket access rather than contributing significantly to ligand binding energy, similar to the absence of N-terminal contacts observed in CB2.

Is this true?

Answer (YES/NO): NO